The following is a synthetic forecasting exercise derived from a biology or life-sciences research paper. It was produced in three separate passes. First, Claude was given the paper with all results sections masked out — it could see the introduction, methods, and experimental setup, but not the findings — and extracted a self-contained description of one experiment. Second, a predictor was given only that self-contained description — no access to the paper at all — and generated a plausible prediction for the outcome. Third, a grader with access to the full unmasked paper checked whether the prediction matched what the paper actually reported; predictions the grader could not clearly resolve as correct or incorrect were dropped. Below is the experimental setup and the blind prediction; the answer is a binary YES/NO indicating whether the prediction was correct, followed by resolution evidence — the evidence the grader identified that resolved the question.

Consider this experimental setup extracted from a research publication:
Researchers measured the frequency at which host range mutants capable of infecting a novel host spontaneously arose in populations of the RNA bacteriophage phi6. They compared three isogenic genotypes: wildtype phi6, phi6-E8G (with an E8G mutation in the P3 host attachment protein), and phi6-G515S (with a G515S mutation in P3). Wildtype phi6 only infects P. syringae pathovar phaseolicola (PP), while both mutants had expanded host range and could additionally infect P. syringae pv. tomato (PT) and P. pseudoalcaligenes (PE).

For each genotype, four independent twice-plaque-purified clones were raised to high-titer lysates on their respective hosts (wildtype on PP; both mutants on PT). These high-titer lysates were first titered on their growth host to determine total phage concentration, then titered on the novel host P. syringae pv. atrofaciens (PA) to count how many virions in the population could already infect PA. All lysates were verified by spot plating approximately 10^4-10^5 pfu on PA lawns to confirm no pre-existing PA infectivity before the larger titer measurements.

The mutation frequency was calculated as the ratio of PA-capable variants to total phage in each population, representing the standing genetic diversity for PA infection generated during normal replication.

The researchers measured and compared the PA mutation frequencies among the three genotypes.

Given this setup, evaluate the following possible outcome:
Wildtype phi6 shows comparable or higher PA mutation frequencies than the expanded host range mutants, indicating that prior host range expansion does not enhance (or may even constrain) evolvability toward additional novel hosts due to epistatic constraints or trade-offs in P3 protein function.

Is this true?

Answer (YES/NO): YES